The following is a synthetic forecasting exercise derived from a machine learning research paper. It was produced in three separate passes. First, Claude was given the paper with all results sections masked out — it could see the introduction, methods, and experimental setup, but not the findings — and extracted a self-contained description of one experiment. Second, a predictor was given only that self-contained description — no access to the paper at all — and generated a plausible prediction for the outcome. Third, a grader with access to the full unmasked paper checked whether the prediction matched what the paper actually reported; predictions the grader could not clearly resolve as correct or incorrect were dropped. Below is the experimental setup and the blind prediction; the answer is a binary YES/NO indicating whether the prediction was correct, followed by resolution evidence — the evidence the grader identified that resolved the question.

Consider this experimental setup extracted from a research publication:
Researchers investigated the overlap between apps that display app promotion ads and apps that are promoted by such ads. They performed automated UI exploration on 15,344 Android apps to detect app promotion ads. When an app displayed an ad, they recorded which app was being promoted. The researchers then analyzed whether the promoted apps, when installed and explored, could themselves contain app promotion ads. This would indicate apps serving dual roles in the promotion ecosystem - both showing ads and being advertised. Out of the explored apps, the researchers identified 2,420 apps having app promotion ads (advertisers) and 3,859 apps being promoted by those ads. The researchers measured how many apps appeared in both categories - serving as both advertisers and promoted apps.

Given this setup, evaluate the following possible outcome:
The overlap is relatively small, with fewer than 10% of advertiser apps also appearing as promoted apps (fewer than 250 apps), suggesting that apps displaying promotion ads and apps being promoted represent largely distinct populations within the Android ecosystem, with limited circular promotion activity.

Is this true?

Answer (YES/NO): NO